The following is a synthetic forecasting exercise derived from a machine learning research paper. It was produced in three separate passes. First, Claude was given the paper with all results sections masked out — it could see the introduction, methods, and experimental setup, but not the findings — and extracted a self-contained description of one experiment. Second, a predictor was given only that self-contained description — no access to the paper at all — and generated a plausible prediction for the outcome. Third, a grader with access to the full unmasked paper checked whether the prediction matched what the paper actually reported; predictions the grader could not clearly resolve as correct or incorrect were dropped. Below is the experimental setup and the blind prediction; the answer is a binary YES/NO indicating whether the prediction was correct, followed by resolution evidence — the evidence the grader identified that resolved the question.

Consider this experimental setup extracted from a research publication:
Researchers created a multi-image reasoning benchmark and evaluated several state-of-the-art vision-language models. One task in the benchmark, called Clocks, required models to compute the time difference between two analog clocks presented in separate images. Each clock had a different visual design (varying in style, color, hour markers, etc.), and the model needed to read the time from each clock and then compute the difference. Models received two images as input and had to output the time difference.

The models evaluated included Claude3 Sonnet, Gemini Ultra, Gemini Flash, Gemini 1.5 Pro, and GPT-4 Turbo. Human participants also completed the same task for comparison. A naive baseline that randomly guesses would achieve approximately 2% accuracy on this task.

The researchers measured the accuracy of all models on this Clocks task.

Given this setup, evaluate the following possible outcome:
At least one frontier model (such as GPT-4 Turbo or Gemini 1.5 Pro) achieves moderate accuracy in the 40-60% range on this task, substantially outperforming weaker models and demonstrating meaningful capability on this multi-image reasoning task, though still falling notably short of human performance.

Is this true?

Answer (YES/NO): NO